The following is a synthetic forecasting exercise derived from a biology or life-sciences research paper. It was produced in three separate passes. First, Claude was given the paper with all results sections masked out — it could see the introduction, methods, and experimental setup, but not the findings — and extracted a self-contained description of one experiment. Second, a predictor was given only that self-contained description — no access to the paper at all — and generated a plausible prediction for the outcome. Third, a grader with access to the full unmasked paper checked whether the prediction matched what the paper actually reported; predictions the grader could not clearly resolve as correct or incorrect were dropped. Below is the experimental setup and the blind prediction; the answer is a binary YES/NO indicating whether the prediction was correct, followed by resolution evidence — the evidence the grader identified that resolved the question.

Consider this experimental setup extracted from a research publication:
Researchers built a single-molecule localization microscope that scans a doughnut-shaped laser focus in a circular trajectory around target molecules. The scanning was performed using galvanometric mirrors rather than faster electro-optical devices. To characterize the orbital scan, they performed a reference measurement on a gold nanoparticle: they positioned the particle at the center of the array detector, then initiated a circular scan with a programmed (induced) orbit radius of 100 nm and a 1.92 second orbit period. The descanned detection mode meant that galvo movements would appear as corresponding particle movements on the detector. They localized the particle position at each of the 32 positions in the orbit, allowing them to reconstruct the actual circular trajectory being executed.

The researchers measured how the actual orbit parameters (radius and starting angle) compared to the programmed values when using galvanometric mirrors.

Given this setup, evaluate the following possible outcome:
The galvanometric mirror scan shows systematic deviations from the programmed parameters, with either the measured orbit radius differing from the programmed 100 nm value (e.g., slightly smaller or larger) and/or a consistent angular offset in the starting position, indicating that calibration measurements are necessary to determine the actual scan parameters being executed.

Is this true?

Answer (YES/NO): YES